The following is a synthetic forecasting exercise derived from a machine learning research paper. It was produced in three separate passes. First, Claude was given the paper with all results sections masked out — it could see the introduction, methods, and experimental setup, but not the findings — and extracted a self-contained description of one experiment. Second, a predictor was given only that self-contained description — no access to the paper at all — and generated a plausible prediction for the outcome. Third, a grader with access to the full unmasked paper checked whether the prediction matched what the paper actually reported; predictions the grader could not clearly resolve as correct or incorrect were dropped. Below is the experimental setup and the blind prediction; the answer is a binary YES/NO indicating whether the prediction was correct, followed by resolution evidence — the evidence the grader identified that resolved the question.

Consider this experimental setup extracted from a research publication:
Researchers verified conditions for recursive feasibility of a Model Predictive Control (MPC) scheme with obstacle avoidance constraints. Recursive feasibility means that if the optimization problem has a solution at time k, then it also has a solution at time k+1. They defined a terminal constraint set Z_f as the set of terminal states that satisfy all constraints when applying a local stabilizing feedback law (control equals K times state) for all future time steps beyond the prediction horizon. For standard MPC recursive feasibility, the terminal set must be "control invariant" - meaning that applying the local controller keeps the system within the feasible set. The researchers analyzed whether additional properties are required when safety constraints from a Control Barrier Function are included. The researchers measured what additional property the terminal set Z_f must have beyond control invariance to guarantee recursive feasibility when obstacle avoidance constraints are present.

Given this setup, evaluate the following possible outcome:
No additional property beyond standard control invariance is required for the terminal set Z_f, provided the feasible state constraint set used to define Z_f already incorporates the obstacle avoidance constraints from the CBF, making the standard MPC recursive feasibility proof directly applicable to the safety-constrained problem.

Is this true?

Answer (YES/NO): NO